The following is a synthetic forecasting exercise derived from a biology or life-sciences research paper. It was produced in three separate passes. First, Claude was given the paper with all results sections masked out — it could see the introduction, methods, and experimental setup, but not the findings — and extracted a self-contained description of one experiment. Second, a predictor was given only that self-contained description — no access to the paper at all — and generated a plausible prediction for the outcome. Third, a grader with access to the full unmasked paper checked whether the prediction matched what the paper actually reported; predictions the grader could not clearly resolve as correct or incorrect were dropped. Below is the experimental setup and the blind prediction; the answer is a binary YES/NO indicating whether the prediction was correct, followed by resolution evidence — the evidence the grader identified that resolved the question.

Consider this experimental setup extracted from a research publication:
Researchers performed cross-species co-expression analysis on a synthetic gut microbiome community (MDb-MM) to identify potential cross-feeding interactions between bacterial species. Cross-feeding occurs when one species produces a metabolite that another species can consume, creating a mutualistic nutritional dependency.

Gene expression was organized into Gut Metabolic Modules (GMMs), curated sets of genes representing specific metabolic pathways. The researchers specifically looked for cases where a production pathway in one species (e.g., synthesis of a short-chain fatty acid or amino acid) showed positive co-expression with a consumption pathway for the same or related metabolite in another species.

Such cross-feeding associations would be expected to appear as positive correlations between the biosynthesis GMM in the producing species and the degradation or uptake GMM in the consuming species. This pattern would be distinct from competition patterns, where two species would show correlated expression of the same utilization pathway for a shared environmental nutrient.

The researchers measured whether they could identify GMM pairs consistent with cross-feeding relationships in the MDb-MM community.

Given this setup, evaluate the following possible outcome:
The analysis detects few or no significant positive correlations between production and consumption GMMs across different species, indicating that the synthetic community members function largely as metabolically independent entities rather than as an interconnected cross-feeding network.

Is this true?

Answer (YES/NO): NO